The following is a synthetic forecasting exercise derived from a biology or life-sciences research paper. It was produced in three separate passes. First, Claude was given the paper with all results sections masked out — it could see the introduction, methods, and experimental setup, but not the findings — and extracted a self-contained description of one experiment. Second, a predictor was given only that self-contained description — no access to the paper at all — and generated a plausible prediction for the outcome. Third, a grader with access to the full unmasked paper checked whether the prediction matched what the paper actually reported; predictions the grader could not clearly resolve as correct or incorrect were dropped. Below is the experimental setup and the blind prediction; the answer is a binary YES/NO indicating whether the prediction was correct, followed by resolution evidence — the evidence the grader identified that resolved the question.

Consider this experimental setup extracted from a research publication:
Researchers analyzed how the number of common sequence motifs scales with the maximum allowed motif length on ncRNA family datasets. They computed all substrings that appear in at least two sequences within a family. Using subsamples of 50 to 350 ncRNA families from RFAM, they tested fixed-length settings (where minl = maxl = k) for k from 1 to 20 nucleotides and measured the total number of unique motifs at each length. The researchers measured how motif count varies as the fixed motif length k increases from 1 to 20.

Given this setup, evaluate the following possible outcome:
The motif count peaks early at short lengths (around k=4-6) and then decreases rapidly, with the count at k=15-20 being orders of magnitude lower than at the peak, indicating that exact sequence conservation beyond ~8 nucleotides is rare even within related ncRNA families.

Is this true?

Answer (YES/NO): NO